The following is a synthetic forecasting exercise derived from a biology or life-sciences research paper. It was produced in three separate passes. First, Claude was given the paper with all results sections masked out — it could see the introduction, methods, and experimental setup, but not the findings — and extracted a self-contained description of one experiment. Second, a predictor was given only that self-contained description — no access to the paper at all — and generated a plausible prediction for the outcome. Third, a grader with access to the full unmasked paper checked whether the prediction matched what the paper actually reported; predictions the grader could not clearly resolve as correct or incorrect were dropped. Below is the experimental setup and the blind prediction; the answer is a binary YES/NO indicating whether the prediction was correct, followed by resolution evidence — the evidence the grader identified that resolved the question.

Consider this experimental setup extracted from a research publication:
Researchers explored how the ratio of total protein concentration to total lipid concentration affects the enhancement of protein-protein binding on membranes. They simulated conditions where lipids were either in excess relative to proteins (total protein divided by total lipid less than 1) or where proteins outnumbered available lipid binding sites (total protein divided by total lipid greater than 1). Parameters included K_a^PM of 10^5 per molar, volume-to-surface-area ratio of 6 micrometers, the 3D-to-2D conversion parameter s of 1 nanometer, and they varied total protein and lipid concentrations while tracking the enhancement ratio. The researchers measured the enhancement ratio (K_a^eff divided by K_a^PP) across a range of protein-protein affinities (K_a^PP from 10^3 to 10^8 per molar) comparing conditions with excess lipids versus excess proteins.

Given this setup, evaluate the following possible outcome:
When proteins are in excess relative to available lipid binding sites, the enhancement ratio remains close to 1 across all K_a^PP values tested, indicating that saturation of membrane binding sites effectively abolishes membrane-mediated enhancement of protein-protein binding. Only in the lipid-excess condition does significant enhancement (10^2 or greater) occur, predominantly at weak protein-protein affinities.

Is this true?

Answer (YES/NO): NO